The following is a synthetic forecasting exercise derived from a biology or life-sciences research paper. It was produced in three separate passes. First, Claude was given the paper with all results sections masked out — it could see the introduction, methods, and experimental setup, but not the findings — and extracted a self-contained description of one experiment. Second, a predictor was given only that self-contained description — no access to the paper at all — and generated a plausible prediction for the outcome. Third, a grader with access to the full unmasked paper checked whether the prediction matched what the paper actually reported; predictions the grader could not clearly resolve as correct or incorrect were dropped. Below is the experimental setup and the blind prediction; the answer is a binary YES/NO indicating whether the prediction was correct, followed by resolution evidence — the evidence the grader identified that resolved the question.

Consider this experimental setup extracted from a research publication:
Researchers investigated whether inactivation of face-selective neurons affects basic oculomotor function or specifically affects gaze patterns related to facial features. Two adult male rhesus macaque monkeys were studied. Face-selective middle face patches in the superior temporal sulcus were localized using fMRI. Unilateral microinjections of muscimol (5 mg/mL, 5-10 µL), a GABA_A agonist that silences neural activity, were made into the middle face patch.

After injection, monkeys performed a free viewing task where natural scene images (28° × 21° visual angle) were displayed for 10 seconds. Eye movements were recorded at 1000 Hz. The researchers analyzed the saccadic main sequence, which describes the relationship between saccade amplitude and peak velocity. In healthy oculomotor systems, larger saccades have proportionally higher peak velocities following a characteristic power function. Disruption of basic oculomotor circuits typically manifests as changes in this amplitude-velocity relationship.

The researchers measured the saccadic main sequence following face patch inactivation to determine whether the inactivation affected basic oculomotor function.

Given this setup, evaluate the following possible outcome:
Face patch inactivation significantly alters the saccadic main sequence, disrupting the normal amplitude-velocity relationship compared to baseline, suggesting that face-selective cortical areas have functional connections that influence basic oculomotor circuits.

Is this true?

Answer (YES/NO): NO